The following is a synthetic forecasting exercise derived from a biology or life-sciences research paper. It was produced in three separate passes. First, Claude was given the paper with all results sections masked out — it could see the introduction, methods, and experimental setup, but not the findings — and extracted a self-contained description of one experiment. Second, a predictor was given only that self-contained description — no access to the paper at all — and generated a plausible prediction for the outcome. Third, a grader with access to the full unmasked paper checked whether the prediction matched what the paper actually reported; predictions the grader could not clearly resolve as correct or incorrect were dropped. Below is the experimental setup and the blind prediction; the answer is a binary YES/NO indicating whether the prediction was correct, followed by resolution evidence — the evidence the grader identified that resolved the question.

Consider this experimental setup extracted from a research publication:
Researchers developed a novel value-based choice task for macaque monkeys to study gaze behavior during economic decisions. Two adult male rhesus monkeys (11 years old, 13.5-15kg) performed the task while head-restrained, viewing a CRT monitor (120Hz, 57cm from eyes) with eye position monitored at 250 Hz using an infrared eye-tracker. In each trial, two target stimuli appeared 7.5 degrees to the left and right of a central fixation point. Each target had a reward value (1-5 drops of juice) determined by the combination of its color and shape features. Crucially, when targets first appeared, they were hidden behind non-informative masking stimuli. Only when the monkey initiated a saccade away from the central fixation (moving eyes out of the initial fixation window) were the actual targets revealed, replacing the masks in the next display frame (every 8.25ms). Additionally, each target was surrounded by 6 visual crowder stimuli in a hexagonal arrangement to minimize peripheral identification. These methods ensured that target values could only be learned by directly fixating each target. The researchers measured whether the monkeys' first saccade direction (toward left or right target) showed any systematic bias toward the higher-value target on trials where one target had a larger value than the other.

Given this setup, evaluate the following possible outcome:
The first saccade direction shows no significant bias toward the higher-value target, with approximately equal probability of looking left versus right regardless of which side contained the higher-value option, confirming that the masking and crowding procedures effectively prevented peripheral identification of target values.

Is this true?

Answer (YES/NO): YES